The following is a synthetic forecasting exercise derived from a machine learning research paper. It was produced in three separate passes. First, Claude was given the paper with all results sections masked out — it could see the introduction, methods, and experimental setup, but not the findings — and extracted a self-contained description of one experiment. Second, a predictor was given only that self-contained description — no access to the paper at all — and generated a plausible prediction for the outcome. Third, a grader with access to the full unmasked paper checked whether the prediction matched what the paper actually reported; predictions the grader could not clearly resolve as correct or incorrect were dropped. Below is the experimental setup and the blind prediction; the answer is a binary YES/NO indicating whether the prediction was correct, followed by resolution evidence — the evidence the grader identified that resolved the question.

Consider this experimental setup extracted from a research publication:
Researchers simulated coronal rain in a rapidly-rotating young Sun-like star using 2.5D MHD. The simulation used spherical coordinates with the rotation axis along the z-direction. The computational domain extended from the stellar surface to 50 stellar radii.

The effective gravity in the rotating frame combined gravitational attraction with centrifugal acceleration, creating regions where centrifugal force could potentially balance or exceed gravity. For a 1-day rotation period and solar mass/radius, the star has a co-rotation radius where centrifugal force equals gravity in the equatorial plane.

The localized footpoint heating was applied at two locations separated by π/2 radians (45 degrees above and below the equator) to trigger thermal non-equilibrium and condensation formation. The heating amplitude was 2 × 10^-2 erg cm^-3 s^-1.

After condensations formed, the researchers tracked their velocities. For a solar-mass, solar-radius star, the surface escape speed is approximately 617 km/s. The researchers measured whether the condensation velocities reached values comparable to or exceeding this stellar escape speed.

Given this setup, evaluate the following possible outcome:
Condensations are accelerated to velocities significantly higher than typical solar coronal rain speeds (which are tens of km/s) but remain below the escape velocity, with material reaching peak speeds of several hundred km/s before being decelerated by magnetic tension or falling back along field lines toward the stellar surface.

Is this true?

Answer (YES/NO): NO